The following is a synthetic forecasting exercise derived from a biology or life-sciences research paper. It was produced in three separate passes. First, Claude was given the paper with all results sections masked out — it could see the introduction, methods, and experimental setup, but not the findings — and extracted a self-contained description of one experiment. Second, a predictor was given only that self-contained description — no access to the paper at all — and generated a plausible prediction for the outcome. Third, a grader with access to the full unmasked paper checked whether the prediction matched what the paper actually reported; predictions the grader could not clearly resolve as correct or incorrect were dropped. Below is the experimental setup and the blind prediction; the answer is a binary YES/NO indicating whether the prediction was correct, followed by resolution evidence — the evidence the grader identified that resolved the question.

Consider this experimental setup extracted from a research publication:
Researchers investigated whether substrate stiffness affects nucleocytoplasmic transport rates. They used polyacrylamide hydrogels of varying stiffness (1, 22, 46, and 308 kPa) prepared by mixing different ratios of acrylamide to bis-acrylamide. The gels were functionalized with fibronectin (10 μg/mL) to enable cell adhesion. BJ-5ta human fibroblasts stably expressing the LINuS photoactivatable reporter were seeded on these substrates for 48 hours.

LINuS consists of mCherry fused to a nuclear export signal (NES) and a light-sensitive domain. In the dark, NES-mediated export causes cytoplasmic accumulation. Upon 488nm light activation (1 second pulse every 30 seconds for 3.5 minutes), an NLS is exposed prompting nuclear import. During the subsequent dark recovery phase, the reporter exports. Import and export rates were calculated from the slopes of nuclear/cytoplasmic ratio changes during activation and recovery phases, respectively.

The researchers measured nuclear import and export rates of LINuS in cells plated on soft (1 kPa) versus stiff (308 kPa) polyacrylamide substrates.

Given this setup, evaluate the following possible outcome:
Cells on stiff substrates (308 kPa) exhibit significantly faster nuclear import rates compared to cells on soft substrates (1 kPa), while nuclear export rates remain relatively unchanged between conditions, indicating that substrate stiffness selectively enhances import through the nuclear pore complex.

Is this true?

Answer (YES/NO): NO